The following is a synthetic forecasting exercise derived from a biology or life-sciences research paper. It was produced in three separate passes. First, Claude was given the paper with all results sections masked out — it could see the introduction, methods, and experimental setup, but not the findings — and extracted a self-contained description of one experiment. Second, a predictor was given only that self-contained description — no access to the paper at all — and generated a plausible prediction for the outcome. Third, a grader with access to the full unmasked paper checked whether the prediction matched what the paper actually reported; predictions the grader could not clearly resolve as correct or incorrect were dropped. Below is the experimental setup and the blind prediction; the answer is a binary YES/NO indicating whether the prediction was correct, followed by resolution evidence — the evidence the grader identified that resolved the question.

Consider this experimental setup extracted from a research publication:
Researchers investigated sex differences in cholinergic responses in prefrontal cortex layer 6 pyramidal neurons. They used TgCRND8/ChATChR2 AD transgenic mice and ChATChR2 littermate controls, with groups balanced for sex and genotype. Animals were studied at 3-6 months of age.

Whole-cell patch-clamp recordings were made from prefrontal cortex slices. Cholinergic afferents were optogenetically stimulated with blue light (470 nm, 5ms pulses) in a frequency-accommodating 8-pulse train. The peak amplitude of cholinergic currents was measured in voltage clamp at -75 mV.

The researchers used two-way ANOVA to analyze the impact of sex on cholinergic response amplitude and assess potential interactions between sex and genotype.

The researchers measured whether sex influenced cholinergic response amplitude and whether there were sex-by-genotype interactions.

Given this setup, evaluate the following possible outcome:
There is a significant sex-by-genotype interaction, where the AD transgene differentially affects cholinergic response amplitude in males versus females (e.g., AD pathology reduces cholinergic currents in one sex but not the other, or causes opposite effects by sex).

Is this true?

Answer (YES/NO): NO